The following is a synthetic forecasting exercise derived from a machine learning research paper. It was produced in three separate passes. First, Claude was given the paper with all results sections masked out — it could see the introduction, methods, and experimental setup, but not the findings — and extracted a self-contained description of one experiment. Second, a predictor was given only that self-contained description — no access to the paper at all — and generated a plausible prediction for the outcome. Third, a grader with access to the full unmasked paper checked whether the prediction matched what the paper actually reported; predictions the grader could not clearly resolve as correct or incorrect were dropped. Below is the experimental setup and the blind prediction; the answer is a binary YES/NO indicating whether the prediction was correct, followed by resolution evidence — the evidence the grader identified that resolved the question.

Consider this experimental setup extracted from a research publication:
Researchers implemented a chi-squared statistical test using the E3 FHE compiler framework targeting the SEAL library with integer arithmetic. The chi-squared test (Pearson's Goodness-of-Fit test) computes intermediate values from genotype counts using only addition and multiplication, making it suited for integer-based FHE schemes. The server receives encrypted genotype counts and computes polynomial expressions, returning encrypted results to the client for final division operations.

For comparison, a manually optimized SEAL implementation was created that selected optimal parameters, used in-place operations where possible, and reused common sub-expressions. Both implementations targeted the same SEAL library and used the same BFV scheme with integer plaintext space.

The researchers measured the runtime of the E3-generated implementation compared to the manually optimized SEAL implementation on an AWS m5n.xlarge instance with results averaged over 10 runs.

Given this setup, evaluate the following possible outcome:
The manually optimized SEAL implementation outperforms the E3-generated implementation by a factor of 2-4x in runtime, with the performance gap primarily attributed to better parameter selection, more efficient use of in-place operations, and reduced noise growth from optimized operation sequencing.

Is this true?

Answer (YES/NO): NO